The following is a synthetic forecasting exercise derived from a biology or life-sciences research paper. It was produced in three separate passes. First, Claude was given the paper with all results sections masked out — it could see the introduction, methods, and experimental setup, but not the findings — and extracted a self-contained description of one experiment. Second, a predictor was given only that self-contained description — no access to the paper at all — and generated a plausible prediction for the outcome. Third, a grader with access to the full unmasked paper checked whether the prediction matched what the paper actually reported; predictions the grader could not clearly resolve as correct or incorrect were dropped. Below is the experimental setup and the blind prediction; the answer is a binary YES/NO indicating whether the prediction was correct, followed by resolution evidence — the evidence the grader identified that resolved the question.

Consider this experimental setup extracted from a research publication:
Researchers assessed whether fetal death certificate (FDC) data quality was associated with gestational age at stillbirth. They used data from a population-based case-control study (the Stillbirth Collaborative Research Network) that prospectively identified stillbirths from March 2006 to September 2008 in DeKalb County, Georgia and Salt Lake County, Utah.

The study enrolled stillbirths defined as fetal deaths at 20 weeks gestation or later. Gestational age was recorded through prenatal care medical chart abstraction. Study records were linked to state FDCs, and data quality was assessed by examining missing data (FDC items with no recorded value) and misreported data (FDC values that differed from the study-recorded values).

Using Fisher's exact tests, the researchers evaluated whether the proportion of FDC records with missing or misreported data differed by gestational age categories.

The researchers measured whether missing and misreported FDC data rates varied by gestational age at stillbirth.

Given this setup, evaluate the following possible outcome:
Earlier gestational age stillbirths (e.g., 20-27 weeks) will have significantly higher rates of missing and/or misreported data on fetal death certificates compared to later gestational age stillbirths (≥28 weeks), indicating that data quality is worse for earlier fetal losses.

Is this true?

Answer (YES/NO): NO